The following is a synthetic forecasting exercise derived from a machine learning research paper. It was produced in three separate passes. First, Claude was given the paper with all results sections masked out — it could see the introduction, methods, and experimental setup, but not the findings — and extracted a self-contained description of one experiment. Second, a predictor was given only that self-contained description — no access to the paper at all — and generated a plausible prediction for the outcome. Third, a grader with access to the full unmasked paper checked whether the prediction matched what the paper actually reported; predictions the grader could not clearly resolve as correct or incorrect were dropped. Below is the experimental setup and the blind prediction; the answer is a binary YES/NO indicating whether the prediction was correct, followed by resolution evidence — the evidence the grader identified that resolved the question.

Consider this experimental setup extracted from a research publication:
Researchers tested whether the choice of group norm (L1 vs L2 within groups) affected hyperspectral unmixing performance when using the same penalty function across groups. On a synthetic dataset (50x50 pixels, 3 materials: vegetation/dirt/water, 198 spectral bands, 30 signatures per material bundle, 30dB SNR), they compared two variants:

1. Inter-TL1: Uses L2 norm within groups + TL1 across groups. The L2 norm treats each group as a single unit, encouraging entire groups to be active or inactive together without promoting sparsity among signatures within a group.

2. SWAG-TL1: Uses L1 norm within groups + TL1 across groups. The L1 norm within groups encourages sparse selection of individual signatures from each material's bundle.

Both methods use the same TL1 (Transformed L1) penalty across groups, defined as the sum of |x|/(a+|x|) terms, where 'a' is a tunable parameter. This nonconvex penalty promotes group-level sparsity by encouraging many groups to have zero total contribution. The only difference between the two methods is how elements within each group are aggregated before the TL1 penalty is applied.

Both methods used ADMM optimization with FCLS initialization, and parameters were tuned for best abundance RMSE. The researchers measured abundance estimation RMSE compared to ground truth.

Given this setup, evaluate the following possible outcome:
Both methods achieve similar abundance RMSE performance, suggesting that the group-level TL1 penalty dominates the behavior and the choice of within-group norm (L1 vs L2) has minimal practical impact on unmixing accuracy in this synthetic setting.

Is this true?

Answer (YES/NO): NO